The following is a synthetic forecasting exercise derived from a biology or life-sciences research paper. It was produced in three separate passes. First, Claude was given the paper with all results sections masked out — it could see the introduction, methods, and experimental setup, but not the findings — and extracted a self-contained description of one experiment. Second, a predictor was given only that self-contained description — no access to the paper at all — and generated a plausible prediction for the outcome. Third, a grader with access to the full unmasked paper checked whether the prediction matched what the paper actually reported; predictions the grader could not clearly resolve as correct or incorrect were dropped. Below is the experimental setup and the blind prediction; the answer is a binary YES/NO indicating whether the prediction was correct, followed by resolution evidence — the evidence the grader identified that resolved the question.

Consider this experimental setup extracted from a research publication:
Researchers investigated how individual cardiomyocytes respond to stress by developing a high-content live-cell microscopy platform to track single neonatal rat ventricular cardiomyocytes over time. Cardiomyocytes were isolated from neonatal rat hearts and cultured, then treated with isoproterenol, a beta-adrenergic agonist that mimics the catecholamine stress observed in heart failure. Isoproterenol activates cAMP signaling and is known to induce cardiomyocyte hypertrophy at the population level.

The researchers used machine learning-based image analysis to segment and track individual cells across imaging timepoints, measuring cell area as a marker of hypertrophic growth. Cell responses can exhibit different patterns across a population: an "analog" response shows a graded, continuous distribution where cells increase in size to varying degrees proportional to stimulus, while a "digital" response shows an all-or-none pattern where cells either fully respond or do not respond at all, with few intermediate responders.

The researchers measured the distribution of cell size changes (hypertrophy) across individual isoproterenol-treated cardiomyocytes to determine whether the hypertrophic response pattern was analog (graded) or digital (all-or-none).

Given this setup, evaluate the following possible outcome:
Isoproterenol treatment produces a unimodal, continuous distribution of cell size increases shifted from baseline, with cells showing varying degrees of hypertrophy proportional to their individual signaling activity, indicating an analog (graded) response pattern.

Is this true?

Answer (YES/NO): YES